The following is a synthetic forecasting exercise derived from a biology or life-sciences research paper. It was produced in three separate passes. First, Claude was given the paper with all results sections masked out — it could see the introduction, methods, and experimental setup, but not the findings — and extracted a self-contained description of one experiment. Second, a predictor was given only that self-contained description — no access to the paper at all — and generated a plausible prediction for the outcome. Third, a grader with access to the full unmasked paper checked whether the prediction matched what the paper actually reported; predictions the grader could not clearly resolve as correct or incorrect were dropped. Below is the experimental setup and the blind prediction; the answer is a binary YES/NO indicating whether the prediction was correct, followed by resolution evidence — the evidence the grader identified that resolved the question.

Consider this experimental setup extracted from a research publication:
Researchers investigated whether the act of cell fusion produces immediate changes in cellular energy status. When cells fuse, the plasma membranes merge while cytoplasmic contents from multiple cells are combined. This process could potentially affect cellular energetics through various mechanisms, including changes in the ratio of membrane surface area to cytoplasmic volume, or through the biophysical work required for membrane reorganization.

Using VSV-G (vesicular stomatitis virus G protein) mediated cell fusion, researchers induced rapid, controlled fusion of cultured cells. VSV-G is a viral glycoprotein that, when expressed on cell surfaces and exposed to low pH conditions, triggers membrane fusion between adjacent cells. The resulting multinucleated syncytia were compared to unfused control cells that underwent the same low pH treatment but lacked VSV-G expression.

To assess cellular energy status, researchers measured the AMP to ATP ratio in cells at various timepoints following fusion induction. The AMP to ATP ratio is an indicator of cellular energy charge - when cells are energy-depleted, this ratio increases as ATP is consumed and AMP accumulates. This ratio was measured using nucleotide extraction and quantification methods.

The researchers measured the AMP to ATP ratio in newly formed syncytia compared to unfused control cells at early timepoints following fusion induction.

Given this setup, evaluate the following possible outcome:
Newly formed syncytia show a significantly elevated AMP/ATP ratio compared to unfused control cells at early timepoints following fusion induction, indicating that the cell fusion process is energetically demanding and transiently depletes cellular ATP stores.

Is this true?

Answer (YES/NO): YES